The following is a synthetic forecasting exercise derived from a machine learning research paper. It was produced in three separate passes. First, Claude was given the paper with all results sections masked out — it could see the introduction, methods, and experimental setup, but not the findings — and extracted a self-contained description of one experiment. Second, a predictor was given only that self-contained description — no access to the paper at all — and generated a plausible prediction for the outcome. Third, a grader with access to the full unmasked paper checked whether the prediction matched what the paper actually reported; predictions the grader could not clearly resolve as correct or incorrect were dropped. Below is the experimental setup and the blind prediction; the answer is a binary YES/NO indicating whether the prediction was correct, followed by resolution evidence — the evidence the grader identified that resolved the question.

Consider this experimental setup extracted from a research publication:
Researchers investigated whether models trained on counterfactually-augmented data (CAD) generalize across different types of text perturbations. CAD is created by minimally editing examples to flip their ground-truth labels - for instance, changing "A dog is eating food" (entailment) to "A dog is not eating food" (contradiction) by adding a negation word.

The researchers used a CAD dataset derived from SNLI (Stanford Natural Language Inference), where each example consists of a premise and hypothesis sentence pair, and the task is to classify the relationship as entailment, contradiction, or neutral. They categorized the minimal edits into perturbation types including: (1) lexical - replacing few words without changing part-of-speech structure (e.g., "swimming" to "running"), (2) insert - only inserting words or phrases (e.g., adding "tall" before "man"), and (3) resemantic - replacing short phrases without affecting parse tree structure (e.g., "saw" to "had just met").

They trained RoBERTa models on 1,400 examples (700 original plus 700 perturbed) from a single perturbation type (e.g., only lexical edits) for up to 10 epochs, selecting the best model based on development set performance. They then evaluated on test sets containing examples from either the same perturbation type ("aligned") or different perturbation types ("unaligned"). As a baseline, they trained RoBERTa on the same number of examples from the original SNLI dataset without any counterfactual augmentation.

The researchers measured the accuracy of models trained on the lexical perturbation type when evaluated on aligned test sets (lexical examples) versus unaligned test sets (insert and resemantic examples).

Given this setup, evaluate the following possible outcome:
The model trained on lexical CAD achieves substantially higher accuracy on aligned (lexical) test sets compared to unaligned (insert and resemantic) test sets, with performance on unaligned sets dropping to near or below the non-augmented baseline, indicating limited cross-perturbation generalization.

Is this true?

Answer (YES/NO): YES